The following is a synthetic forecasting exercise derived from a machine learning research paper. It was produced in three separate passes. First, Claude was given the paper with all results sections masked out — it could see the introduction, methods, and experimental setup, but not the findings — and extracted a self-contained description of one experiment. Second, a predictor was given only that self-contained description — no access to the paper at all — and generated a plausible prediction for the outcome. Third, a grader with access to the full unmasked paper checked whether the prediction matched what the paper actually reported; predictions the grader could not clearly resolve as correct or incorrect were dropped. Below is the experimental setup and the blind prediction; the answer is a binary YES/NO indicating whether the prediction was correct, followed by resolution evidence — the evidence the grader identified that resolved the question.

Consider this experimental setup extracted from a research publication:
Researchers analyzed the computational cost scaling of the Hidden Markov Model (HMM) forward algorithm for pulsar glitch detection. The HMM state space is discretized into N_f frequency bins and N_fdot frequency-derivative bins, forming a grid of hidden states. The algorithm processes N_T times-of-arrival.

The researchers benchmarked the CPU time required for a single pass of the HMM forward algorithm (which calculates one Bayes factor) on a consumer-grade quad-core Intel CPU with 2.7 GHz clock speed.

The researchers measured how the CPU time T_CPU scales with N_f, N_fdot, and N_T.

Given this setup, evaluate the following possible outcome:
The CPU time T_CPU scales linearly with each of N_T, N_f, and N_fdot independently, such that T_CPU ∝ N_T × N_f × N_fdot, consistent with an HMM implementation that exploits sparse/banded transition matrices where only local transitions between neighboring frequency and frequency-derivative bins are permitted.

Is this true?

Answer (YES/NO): NO